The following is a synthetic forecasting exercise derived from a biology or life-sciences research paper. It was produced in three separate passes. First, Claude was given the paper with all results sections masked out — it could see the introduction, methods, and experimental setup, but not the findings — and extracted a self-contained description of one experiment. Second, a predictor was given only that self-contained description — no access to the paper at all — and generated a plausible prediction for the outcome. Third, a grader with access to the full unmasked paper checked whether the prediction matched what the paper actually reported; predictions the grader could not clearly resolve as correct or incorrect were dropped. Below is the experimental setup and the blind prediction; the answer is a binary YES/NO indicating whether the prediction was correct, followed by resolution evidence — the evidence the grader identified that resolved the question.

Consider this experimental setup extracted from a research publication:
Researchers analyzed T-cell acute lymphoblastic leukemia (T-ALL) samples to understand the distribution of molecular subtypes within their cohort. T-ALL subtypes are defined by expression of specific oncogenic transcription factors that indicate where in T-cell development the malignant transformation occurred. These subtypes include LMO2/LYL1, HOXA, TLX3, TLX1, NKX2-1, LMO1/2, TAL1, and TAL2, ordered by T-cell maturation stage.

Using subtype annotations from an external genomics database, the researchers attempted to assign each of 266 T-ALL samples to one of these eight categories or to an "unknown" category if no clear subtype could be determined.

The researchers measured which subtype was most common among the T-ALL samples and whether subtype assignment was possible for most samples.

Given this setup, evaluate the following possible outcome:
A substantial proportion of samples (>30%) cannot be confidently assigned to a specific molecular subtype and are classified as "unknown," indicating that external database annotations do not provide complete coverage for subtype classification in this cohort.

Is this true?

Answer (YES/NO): NO